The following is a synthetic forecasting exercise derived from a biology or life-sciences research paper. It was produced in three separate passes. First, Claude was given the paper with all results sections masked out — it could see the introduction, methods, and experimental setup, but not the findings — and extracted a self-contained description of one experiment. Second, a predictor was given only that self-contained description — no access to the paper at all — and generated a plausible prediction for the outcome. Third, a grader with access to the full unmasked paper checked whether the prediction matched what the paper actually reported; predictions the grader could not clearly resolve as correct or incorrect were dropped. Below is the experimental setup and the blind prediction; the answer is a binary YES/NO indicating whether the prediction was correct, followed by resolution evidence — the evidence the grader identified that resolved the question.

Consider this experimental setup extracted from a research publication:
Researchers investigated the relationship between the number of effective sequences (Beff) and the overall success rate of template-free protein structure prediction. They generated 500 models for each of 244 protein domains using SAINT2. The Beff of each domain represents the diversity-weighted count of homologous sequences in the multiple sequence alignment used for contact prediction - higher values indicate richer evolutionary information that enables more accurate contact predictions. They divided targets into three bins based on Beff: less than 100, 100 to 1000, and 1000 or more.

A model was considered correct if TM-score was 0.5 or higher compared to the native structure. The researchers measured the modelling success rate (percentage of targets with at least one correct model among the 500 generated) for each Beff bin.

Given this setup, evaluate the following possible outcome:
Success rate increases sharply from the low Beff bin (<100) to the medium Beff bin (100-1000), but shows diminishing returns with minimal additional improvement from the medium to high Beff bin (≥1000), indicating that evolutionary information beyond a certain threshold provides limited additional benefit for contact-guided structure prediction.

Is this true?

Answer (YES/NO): NO